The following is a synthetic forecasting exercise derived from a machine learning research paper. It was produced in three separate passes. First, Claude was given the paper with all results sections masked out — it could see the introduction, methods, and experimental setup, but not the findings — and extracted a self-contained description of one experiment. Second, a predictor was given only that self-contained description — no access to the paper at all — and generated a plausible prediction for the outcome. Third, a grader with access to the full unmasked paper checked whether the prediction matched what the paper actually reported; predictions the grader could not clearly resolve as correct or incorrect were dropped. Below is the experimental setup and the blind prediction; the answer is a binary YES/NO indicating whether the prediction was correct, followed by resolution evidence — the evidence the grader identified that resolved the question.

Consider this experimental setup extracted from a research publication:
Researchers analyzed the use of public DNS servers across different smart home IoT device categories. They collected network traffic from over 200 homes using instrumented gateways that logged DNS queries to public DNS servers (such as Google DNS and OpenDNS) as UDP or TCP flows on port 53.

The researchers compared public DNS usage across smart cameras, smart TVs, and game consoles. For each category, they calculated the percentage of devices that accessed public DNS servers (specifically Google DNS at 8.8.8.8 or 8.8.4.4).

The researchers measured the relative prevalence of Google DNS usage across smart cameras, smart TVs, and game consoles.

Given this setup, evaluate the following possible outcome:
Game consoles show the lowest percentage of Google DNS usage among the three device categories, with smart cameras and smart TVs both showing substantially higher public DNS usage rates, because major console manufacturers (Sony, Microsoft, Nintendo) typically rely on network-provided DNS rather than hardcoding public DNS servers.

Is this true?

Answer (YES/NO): YES